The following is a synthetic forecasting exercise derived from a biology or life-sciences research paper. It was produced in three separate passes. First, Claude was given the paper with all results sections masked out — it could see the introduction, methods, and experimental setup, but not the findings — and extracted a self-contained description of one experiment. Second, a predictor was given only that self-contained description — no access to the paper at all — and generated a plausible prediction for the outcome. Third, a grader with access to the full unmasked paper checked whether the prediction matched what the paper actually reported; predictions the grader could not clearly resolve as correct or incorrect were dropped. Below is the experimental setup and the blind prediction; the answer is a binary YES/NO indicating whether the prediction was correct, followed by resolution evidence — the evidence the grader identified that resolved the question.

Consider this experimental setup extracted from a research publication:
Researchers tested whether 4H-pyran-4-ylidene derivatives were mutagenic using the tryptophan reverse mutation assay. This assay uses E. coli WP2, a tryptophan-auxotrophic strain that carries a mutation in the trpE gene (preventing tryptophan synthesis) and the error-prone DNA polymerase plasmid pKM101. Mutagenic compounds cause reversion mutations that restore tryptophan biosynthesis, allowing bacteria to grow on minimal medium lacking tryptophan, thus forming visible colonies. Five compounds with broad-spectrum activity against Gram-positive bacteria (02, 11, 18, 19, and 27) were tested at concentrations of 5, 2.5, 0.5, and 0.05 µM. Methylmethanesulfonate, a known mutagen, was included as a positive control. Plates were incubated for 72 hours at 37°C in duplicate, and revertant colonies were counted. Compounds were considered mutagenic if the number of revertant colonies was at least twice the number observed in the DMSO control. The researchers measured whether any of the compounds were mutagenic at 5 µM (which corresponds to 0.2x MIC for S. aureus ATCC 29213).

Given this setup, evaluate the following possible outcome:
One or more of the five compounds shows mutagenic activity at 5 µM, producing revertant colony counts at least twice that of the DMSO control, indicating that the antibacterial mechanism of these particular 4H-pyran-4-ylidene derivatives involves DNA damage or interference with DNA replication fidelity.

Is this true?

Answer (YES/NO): NO